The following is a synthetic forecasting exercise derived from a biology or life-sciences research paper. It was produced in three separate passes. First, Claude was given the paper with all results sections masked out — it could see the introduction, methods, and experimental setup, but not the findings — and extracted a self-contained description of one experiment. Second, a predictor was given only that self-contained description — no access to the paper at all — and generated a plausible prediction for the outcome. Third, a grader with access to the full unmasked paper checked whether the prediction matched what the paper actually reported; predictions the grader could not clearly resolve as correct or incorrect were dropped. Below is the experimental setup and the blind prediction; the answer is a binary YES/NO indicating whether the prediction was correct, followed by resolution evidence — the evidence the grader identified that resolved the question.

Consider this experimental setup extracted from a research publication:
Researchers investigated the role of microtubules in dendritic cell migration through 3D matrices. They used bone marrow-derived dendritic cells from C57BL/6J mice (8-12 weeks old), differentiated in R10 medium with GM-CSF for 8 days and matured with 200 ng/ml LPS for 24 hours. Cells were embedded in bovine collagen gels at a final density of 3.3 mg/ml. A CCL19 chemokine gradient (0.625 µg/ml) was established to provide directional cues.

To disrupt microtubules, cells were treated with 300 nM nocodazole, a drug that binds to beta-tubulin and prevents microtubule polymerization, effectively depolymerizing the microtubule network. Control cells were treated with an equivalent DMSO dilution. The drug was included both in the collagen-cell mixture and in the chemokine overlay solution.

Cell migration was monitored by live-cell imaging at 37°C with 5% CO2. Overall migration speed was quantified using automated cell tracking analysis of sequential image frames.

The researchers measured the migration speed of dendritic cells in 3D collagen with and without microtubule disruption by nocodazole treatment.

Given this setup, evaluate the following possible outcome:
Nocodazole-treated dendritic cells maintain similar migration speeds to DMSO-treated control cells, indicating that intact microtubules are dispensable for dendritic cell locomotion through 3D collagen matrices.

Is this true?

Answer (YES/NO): YES